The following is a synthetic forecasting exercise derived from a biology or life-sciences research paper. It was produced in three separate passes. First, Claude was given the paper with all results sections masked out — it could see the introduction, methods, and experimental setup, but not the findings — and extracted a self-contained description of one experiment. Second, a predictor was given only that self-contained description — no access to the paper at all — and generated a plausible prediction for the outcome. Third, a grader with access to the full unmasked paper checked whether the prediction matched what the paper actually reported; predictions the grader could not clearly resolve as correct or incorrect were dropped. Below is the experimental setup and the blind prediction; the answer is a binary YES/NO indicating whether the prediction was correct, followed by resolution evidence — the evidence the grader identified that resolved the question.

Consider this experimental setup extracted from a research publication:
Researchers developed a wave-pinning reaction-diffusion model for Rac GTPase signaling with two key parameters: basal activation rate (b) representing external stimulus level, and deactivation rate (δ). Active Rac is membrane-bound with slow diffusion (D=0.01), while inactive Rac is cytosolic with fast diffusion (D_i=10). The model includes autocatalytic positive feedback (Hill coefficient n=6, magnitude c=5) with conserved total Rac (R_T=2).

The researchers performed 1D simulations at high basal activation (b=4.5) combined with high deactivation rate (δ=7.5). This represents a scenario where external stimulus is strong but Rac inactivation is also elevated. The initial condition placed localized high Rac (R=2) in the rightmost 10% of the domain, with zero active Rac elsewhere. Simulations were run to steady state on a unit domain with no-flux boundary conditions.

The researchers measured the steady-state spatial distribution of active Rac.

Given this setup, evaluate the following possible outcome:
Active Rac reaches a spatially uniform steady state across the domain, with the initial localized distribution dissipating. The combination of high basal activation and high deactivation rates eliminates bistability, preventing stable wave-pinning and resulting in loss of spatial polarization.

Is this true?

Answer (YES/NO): NO